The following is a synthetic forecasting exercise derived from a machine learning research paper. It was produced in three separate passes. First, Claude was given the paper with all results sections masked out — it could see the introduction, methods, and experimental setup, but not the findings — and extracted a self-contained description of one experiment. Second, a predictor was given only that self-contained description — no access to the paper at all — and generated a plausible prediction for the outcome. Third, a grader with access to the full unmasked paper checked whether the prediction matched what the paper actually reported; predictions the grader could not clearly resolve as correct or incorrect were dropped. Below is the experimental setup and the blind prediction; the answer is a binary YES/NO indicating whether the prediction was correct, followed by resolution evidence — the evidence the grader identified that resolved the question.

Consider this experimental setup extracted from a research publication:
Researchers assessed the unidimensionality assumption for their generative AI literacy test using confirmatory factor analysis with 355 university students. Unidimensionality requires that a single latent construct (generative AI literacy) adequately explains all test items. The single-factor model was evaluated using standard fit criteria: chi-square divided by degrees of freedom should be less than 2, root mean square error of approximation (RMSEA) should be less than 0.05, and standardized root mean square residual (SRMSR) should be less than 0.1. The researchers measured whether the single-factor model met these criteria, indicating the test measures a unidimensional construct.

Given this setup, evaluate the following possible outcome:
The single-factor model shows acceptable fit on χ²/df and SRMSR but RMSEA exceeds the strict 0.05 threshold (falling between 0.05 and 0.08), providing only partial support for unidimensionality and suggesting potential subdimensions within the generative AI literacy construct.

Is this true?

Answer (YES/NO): NO